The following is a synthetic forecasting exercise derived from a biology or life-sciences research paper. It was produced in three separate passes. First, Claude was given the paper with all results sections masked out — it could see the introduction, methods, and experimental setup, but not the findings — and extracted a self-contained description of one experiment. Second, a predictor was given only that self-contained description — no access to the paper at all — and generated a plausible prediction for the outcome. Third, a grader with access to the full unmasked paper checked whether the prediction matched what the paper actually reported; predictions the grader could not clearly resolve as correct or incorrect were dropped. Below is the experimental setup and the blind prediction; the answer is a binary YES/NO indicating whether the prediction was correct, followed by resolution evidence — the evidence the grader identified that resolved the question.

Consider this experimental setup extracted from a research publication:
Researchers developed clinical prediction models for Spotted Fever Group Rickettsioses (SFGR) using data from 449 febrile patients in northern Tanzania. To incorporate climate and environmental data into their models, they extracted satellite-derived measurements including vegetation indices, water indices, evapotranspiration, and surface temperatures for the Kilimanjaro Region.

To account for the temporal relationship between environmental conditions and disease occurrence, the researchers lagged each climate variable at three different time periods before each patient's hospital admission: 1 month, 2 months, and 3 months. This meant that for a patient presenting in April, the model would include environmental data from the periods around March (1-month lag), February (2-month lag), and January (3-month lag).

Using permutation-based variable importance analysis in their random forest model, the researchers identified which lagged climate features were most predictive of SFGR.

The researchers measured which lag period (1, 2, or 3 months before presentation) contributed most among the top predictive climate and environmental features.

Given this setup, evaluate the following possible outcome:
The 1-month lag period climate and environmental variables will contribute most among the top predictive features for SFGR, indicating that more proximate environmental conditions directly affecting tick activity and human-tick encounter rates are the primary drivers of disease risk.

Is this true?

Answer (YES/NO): NO